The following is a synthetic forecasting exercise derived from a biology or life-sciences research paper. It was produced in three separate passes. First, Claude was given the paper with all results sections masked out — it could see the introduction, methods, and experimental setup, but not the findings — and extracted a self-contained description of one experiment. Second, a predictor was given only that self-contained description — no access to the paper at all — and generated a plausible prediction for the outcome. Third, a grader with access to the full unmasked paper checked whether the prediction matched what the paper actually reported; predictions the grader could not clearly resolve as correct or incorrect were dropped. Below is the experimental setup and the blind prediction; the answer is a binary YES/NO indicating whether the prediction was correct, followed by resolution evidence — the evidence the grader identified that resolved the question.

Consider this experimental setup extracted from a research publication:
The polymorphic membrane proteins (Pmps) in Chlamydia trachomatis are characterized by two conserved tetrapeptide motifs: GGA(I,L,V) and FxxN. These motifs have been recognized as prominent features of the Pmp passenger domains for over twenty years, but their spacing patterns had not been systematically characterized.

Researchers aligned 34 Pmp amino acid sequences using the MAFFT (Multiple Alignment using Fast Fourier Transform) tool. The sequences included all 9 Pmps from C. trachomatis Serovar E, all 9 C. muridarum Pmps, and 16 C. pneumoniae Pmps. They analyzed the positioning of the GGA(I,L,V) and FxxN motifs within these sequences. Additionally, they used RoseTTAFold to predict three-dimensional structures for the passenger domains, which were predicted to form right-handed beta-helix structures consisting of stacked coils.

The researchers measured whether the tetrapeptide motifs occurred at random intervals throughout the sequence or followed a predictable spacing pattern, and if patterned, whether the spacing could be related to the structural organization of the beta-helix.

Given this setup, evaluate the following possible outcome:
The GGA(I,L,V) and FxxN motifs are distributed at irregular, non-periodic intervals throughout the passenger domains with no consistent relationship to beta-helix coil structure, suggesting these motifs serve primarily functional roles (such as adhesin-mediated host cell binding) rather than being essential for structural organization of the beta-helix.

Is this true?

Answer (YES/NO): NO